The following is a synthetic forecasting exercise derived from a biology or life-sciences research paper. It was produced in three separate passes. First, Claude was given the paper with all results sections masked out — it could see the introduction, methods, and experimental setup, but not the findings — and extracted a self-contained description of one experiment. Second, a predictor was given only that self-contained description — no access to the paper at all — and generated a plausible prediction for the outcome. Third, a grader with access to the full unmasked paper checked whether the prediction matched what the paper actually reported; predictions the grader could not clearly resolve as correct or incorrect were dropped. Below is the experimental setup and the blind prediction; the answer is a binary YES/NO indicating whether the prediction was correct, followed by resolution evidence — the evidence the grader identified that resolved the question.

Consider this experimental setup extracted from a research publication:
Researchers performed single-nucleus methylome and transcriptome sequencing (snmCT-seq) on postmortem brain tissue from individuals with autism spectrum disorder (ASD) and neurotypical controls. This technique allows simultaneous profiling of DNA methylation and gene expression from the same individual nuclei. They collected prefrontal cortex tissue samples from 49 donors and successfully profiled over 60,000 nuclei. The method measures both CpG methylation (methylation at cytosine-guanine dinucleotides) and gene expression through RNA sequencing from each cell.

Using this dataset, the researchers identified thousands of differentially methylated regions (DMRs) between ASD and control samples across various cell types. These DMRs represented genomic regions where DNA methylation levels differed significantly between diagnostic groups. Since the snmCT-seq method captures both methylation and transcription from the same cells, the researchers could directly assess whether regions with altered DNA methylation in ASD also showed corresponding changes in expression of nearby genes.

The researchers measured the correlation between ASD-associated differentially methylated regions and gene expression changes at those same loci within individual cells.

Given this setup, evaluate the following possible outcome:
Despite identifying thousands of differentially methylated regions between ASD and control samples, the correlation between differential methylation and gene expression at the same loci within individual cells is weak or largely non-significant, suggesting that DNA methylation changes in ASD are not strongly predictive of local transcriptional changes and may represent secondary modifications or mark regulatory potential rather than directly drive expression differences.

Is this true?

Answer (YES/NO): YES